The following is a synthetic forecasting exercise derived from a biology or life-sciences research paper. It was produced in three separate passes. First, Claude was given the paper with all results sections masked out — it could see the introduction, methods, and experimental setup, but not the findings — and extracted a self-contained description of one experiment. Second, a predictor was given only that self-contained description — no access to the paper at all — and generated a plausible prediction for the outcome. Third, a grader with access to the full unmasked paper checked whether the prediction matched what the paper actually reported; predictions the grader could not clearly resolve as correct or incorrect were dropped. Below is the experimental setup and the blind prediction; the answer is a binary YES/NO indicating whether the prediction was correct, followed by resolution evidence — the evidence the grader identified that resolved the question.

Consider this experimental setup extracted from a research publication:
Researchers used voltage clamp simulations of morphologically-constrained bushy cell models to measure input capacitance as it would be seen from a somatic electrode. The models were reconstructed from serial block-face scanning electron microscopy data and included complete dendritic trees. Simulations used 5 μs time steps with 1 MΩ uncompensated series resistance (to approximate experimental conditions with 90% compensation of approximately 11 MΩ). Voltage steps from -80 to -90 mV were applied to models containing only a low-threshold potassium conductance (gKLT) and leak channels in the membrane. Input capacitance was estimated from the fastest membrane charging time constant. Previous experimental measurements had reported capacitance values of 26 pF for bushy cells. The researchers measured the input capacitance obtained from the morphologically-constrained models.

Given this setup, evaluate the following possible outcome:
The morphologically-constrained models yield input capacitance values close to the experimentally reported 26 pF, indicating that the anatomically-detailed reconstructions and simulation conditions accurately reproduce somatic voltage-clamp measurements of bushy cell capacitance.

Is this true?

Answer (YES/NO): NO